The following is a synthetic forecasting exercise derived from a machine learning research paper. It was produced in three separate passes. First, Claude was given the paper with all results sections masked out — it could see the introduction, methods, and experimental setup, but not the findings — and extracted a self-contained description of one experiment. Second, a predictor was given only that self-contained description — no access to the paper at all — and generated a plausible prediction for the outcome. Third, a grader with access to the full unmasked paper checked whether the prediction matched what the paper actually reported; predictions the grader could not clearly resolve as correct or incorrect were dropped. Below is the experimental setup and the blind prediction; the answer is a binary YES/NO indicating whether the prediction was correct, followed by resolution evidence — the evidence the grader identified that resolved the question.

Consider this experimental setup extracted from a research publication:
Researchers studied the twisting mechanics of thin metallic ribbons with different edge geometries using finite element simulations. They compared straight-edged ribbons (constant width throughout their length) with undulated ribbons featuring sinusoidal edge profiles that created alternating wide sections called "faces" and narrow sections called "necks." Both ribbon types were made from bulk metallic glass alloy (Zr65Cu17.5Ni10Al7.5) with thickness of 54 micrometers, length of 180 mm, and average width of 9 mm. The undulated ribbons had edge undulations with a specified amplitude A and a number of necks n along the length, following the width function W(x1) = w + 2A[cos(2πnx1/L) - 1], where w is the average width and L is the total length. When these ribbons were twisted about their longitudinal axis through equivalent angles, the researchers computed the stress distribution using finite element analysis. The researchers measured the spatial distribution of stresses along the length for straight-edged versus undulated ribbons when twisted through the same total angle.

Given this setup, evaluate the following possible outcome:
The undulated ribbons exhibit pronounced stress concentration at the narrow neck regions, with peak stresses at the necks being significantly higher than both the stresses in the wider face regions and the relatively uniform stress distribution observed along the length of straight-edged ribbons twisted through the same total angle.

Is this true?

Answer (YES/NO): NO